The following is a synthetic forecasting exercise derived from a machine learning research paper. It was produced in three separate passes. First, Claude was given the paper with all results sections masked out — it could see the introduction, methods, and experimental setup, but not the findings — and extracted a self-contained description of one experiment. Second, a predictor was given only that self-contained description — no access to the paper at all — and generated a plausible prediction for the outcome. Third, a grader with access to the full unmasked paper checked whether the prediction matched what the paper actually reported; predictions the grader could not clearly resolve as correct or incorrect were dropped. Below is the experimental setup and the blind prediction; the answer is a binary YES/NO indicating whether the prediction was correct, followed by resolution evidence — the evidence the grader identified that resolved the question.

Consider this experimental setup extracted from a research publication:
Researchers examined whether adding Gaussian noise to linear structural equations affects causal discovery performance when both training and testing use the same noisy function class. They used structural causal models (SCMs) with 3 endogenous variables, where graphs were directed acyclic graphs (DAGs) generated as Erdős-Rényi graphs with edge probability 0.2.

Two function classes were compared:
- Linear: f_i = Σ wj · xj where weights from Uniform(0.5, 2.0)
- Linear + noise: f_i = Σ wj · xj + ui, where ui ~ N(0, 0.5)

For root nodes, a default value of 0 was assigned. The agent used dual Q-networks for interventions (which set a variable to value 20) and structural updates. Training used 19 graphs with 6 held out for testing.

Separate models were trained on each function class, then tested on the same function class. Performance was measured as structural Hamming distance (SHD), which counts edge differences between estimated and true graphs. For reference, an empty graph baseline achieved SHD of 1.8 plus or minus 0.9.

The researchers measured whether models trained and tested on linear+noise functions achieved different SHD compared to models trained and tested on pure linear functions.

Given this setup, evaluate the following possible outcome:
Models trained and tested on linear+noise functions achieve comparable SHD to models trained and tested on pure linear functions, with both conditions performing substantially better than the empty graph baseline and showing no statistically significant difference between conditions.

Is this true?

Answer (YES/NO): NO